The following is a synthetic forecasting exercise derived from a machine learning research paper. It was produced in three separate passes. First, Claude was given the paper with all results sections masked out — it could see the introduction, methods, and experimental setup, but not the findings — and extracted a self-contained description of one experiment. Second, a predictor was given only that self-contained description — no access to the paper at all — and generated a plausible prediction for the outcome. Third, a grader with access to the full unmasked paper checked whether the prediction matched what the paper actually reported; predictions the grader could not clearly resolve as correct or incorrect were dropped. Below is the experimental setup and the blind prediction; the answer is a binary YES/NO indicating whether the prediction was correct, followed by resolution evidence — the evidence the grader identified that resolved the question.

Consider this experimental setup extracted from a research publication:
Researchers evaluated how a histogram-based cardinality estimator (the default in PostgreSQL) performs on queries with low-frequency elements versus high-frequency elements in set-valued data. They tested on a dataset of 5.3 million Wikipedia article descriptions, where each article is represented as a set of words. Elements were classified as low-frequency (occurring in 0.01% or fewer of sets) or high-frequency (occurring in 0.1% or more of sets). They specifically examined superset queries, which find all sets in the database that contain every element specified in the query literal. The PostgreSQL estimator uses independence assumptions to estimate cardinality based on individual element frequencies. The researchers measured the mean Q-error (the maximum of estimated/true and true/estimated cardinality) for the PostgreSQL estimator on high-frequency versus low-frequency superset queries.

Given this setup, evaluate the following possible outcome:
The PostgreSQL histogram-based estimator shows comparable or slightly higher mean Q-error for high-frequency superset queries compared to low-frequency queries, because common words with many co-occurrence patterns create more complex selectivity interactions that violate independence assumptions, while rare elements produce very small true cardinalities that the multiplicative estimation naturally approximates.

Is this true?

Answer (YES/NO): NO